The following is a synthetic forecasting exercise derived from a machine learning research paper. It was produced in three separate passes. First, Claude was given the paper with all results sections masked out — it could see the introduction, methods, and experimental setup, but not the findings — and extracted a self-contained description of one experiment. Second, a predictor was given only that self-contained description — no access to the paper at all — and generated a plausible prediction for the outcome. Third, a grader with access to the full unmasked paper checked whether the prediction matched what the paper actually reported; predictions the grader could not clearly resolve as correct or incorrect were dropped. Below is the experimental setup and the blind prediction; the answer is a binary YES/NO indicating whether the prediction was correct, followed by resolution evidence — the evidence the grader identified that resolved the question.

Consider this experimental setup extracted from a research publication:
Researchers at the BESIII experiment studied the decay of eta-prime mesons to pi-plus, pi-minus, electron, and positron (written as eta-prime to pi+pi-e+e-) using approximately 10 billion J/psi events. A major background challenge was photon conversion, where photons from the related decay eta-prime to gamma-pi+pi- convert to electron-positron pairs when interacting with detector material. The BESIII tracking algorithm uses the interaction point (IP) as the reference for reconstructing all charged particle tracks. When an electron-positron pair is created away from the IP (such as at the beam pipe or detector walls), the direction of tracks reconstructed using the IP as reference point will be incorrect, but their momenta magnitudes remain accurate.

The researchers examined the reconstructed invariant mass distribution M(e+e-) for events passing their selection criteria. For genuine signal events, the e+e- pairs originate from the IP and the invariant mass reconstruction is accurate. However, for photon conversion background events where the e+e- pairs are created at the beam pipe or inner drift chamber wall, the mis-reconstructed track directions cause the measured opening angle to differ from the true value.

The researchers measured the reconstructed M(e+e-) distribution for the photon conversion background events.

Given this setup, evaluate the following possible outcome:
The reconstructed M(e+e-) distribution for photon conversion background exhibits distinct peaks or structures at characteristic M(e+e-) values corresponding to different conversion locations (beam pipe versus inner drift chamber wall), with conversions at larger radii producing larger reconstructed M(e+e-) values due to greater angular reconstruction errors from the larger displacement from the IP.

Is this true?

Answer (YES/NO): NO